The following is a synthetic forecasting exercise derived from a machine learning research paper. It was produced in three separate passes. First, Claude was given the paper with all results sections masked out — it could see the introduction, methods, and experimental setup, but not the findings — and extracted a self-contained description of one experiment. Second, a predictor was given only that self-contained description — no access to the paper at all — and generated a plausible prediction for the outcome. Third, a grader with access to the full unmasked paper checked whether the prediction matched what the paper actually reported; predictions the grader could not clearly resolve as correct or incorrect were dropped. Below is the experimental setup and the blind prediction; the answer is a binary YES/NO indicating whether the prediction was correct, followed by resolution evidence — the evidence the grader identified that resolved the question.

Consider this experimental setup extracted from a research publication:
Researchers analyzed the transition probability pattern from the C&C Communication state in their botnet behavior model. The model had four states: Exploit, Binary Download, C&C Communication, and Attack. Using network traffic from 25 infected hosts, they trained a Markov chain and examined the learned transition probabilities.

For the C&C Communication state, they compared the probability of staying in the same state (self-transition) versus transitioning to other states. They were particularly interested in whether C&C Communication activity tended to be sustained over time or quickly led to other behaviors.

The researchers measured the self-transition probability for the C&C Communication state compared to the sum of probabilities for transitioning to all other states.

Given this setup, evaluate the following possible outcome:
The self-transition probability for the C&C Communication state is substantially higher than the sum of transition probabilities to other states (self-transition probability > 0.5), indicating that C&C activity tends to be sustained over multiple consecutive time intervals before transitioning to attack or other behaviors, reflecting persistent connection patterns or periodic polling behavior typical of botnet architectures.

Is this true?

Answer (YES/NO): YES